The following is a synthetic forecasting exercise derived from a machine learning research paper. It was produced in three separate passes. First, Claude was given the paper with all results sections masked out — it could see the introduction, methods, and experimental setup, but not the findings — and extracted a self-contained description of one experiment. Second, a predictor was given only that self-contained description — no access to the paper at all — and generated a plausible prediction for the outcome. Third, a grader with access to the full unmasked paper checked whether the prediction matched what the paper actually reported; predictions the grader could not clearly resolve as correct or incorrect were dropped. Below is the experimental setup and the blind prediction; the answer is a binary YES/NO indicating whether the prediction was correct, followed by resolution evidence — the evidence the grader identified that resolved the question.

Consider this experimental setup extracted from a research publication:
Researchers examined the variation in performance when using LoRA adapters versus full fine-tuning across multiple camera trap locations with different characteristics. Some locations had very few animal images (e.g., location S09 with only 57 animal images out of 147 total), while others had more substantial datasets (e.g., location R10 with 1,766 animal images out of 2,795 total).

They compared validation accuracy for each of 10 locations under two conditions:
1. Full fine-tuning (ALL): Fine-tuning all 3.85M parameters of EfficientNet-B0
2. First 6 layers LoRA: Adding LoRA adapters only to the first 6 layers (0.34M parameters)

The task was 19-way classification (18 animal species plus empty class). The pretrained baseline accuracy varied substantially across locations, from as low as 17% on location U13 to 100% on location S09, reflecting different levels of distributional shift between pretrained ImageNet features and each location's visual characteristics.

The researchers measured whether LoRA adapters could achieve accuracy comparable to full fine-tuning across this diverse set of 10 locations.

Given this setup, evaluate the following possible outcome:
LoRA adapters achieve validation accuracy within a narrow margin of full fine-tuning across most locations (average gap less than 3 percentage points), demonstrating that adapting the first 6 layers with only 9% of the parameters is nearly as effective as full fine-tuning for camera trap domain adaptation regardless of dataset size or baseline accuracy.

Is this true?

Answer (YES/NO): YES